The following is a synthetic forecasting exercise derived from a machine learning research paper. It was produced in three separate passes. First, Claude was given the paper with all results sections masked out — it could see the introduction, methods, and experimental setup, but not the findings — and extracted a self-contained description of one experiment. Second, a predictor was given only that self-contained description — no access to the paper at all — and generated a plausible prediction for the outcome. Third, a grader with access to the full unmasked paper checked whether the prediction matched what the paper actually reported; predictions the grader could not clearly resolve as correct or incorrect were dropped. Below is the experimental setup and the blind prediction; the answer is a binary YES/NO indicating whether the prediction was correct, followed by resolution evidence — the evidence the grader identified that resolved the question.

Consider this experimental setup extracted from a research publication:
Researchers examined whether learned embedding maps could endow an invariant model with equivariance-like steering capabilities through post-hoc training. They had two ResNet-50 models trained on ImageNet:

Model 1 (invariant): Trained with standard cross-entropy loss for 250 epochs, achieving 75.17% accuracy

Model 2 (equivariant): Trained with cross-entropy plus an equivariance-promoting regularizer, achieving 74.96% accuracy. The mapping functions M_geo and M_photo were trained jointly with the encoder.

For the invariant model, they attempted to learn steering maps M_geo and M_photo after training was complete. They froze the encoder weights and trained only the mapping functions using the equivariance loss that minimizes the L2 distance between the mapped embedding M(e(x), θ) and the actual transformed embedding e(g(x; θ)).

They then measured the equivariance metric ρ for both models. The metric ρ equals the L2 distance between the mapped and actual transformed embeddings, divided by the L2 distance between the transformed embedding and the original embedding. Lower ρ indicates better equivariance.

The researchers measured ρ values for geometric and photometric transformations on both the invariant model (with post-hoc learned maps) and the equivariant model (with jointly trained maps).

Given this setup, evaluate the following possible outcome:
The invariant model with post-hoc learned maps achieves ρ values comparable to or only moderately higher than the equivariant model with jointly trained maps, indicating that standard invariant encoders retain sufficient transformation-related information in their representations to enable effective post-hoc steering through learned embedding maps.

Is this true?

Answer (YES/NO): NO